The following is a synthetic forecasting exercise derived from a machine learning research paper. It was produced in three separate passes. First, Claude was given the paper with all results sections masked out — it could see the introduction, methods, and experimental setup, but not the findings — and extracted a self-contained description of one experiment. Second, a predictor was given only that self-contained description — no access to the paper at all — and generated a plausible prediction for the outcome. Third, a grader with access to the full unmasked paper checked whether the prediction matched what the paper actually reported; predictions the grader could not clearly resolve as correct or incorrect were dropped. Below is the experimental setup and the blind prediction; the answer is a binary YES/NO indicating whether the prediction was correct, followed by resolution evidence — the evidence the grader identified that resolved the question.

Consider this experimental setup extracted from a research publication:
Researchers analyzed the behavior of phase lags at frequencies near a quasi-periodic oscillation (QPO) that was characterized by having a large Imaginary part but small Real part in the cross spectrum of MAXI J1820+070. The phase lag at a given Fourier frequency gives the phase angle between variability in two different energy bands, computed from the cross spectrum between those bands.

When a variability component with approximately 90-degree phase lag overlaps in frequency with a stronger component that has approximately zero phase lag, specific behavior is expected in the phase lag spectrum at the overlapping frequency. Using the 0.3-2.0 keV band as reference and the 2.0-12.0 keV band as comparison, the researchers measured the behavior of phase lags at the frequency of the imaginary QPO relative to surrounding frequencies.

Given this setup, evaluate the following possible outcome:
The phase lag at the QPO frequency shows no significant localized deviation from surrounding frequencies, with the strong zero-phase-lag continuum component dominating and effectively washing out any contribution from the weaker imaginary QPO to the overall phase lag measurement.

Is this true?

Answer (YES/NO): NO